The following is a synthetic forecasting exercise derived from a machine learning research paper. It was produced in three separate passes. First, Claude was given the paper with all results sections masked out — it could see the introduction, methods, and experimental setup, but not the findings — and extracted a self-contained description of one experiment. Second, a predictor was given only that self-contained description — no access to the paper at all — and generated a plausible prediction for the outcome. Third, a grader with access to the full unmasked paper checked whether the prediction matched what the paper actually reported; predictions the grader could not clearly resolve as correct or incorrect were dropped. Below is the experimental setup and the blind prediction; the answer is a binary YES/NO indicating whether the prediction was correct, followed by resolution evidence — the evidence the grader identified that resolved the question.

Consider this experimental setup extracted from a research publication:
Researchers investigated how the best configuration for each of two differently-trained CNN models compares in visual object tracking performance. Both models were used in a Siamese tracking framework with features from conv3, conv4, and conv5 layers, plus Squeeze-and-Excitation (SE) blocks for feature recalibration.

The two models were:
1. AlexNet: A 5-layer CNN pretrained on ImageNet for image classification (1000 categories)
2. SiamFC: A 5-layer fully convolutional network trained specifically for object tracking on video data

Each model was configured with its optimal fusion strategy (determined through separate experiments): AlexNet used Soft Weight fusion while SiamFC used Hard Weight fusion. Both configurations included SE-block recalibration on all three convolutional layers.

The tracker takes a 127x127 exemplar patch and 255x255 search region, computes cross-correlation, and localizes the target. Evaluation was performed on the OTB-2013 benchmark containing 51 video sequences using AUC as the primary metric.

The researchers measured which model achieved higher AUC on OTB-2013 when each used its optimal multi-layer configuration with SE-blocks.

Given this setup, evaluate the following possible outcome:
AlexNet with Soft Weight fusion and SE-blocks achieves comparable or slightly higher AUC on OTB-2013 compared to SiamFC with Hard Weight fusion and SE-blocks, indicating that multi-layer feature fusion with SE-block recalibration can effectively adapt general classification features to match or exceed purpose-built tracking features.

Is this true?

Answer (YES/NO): YES